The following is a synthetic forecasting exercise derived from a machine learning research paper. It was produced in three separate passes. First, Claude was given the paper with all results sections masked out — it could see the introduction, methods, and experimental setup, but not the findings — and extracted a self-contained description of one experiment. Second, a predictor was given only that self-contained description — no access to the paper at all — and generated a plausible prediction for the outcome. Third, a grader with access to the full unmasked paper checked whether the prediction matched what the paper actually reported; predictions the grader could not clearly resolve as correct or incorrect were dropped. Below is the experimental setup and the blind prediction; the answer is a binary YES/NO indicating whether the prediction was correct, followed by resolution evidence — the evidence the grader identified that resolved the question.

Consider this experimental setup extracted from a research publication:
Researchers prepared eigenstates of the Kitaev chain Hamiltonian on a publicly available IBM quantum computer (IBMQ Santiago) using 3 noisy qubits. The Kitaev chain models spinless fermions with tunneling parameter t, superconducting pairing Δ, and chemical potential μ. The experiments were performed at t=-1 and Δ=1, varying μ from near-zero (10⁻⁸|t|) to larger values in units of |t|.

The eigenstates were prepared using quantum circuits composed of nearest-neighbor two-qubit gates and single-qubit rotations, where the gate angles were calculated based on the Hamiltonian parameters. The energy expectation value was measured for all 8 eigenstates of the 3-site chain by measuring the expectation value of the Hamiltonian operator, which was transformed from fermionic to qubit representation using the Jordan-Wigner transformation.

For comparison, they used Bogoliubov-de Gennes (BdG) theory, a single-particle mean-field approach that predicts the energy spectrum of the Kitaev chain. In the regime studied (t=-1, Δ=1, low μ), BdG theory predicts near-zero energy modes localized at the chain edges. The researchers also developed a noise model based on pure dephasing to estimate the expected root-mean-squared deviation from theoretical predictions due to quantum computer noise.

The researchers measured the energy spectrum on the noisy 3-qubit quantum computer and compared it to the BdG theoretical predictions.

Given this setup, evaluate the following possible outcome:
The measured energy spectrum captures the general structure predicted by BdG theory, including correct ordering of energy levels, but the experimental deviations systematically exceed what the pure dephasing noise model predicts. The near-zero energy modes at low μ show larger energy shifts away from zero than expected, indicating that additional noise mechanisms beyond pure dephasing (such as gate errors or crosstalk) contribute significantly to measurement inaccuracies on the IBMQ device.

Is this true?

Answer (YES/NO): NO